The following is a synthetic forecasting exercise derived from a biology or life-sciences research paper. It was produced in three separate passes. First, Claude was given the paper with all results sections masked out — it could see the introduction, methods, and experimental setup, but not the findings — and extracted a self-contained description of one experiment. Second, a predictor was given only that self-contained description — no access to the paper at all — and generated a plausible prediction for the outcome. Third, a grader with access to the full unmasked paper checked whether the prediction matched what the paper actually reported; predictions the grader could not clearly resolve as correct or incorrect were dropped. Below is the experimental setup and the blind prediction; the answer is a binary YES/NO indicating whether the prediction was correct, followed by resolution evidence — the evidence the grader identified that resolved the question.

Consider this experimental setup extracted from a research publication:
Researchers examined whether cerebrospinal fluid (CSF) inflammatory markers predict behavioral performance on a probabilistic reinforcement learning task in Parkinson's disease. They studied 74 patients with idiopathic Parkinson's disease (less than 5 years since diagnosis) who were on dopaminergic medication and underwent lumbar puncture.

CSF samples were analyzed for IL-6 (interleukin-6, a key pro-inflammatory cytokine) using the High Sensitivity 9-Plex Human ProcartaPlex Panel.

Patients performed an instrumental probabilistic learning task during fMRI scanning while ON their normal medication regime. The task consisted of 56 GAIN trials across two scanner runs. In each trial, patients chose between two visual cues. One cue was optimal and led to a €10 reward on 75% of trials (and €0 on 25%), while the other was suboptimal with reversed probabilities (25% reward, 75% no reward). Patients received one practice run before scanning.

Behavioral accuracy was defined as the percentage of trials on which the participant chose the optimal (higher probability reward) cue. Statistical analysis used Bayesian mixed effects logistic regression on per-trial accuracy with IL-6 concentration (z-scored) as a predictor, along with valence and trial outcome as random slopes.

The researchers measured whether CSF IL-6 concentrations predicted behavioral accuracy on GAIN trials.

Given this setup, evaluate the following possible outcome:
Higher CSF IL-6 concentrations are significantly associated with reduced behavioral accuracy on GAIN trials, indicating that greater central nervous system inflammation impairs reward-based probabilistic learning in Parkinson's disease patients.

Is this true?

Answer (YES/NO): NO